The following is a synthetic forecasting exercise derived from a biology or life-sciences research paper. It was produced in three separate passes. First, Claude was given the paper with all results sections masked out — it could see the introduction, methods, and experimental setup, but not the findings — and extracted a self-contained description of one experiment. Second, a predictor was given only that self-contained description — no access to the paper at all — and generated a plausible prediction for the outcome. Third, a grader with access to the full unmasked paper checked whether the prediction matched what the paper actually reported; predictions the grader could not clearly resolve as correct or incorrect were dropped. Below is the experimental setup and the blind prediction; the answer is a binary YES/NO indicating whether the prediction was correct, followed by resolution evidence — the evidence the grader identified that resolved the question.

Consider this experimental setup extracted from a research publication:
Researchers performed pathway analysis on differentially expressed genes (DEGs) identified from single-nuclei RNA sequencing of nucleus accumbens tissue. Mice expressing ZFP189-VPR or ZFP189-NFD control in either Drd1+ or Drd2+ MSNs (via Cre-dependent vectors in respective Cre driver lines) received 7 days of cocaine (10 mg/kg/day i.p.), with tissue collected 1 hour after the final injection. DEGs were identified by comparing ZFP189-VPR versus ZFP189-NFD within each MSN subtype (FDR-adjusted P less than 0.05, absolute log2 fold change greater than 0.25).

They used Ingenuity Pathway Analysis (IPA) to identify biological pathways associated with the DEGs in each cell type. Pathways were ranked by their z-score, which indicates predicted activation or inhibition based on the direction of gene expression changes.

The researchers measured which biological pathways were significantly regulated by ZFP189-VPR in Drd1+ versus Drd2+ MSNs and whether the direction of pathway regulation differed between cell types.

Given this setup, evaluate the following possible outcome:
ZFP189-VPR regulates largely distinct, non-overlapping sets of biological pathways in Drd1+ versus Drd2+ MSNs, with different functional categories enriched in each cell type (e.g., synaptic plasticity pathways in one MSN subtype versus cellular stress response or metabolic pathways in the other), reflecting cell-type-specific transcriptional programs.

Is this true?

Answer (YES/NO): NO